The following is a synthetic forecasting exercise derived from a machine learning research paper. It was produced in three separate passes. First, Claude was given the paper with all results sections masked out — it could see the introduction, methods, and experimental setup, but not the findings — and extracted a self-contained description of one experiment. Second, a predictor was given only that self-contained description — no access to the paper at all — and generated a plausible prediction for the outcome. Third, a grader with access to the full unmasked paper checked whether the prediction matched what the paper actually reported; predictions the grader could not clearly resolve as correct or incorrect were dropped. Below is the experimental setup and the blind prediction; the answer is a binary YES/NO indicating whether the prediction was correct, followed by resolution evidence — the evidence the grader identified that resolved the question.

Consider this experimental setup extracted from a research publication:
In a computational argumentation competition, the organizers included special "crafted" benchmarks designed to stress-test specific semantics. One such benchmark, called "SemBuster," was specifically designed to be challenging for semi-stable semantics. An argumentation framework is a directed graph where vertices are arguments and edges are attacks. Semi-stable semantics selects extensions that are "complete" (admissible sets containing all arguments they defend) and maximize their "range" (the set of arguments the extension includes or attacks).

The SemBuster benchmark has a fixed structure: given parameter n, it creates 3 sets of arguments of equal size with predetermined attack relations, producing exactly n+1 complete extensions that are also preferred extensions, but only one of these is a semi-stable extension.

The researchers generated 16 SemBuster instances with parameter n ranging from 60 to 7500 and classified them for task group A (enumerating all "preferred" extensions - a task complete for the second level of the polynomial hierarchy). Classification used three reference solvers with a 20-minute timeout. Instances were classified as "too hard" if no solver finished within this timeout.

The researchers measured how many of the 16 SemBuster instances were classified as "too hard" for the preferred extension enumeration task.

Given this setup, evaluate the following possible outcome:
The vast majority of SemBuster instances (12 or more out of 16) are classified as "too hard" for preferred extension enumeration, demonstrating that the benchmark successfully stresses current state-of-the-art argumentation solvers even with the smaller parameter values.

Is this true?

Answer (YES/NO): NO